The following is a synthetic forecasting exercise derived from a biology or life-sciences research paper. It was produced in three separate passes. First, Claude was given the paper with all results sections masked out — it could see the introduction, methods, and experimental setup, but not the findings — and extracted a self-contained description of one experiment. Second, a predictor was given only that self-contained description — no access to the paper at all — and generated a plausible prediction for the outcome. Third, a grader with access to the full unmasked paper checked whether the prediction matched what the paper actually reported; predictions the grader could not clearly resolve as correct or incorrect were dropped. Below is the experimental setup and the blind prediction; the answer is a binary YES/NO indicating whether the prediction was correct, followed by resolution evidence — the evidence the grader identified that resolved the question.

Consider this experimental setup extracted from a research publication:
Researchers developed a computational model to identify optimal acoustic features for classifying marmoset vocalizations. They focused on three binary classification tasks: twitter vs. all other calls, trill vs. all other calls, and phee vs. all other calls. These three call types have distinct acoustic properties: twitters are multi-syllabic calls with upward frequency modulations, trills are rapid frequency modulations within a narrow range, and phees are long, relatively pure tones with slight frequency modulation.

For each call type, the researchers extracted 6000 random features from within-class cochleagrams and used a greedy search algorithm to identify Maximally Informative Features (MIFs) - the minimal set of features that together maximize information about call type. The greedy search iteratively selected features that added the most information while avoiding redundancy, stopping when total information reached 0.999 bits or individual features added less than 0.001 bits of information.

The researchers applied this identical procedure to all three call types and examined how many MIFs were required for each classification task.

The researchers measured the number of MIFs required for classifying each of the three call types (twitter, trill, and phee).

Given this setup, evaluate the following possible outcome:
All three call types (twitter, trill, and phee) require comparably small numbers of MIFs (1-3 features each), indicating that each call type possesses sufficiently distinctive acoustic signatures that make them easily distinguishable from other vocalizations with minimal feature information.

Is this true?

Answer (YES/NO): NO